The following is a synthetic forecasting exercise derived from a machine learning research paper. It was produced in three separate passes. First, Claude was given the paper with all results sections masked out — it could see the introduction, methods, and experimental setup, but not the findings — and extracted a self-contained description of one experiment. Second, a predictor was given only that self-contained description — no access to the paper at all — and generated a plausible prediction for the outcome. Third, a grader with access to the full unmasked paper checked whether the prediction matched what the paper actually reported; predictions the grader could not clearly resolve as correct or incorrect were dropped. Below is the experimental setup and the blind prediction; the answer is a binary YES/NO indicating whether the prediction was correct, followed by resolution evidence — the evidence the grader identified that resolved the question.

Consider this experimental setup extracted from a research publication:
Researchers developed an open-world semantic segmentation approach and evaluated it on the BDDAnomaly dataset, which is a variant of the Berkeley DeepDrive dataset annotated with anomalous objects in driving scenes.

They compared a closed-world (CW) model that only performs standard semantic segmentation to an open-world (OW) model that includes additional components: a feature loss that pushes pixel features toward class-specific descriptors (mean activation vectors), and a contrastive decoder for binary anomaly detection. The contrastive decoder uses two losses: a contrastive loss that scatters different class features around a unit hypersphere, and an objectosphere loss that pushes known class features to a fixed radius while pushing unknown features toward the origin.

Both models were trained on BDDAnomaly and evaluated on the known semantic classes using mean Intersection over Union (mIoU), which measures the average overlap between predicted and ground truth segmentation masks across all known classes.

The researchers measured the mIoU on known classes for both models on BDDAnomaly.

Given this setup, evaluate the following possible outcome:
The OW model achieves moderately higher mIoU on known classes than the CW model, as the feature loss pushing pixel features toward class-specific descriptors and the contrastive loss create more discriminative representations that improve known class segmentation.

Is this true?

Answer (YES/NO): NO